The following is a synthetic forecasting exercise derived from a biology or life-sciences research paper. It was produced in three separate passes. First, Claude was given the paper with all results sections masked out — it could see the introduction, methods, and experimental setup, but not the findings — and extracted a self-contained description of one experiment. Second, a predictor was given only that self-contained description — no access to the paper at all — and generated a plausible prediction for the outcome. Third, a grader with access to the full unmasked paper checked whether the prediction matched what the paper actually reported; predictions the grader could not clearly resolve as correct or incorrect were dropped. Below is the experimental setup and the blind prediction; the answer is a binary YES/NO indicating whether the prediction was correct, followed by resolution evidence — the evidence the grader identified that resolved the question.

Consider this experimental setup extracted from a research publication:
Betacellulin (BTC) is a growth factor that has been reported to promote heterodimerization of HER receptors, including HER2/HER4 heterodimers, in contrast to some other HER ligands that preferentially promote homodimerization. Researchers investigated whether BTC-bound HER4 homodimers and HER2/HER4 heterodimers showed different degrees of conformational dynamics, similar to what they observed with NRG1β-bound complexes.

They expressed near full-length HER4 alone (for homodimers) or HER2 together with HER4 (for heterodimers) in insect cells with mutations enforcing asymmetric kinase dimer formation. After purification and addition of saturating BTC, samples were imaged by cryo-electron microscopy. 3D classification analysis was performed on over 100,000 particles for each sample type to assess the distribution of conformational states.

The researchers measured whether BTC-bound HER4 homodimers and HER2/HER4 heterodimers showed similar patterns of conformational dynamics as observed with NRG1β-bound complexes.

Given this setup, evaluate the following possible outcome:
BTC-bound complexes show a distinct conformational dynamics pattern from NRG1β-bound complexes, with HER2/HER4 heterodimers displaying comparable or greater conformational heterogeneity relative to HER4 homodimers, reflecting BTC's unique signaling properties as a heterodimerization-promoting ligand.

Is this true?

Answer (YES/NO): NO